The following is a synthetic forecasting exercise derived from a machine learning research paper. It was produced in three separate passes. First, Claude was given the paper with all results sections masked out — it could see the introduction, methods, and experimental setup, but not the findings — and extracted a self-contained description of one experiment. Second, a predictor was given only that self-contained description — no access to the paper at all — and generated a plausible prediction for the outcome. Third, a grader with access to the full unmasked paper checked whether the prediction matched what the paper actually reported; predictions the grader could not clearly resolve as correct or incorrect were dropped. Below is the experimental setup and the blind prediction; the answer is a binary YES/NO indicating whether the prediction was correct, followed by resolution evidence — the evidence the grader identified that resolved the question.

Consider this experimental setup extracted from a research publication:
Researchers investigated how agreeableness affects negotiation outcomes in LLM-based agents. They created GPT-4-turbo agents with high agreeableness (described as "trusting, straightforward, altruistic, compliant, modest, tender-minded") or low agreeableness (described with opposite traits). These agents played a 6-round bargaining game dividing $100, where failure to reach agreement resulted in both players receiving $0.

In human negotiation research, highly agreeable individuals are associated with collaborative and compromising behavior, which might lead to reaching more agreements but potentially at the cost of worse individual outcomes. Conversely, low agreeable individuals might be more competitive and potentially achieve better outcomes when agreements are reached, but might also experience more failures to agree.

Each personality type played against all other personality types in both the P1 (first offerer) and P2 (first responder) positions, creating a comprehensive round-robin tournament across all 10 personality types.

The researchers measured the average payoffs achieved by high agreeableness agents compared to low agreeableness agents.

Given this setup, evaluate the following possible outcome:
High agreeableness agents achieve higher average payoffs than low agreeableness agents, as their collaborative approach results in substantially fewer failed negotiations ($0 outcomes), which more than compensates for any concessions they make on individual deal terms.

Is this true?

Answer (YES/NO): YES